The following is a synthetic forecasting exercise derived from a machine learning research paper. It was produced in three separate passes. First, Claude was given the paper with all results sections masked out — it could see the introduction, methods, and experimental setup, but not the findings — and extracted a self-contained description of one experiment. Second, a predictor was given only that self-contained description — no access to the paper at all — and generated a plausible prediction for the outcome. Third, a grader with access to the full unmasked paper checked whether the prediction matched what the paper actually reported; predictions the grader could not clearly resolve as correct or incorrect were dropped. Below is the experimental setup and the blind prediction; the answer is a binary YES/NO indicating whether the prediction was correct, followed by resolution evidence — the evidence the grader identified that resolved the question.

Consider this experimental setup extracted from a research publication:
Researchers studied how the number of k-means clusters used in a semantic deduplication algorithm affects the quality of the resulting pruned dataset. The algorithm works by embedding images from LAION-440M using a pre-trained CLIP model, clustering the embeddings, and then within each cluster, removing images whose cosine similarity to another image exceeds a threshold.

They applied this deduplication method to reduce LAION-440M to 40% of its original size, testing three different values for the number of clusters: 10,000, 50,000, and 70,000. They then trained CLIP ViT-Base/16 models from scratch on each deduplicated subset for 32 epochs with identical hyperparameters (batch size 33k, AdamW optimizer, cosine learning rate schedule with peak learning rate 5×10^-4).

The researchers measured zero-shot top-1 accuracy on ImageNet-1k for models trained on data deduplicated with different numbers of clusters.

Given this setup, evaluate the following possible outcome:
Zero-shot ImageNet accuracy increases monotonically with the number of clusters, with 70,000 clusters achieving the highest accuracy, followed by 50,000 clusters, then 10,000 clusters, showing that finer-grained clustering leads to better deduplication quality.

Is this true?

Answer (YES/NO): YES